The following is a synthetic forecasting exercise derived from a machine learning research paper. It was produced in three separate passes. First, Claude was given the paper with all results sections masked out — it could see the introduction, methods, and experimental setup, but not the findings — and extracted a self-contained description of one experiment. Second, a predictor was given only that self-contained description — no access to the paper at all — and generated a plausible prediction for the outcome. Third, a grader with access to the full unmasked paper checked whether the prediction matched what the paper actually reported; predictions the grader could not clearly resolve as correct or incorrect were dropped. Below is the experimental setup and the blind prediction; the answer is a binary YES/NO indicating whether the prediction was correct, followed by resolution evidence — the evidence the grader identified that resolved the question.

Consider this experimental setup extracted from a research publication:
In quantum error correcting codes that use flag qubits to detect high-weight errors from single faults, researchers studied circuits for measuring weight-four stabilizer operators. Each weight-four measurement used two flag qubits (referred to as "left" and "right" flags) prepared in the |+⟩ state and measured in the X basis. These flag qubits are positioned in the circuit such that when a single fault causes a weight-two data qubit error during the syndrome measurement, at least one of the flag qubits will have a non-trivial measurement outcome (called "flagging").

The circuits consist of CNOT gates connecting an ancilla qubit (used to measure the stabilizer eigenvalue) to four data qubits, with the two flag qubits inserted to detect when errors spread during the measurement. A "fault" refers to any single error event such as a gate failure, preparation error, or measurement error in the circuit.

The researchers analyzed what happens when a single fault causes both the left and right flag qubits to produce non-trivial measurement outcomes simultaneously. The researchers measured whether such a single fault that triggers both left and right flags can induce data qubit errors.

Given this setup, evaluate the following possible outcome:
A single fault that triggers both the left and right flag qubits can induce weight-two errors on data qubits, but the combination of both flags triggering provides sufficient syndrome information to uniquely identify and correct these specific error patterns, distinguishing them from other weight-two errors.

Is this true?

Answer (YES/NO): NO